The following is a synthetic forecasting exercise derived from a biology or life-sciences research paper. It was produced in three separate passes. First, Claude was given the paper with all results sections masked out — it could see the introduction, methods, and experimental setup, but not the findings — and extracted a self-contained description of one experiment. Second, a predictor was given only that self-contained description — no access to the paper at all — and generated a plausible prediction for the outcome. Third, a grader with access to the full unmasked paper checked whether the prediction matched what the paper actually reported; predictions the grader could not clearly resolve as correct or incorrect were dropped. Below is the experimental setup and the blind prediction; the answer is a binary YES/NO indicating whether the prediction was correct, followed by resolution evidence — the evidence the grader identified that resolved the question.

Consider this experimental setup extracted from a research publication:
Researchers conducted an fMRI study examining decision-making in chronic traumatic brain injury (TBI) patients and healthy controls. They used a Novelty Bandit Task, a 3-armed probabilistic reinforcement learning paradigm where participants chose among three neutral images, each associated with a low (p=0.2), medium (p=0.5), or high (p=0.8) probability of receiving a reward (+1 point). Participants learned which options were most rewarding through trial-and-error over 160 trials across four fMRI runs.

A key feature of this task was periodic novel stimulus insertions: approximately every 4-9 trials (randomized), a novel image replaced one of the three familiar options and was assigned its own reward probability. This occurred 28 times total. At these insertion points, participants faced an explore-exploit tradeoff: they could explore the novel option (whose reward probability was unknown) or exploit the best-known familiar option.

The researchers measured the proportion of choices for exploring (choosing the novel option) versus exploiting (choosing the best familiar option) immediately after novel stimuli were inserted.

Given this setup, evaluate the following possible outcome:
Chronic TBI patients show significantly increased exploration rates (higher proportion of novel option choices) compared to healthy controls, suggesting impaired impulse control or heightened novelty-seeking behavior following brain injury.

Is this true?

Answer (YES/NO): NO